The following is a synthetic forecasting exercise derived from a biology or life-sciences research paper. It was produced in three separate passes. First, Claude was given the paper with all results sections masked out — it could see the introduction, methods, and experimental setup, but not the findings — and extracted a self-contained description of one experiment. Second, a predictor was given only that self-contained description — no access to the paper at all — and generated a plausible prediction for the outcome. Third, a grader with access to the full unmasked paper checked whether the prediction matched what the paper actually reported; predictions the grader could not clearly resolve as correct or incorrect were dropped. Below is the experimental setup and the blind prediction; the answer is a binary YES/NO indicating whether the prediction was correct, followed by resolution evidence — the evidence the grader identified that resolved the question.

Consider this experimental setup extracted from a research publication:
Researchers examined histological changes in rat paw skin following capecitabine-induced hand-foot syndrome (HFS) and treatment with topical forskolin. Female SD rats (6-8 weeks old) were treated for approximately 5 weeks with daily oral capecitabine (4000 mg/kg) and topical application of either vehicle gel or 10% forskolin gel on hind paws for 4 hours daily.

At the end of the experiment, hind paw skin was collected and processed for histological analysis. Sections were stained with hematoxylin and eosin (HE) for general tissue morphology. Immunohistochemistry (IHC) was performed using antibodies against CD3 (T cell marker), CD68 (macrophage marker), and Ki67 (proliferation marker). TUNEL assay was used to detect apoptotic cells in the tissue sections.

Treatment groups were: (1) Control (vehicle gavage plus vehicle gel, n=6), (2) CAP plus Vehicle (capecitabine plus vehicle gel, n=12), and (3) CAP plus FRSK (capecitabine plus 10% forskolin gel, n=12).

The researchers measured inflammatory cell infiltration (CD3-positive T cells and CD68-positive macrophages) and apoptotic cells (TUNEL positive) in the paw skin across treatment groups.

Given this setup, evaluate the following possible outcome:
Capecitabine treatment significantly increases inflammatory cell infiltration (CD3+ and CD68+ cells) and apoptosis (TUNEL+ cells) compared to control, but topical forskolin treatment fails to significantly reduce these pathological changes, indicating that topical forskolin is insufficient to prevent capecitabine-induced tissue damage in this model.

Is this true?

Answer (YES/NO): NO